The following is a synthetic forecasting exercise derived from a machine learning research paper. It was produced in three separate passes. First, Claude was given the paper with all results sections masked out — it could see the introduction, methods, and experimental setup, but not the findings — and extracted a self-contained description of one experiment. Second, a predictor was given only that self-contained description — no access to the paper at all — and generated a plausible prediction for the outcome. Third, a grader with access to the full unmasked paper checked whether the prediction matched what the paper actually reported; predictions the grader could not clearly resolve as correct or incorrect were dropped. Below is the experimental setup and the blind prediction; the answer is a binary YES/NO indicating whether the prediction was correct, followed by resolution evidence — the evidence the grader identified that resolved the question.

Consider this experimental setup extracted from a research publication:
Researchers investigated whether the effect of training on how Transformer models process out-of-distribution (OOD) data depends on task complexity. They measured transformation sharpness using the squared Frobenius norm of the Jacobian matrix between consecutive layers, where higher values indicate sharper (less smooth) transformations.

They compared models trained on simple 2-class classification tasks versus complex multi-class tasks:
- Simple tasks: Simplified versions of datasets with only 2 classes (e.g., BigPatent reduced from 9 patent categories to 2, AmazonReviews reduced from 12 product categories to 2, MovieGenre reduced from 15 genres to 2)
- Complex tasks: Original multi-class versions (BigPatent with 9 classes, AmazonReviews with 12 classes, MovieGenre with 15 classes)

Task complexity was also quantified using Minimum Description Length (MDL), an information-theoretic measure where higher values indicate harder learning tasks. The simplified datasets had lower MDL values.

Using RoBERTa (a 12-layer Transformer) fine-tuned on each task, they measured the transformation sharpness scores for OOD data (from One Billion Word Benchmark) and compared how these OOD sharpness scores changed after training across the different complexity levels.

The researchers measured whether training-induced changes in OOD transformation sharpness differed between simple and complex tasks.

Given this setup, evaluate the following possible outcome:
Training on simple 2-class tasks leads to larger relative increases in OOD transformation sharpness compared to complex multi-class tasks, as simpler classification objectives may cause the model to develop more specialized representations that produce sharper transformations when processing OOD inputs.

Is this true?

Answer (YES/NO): NO